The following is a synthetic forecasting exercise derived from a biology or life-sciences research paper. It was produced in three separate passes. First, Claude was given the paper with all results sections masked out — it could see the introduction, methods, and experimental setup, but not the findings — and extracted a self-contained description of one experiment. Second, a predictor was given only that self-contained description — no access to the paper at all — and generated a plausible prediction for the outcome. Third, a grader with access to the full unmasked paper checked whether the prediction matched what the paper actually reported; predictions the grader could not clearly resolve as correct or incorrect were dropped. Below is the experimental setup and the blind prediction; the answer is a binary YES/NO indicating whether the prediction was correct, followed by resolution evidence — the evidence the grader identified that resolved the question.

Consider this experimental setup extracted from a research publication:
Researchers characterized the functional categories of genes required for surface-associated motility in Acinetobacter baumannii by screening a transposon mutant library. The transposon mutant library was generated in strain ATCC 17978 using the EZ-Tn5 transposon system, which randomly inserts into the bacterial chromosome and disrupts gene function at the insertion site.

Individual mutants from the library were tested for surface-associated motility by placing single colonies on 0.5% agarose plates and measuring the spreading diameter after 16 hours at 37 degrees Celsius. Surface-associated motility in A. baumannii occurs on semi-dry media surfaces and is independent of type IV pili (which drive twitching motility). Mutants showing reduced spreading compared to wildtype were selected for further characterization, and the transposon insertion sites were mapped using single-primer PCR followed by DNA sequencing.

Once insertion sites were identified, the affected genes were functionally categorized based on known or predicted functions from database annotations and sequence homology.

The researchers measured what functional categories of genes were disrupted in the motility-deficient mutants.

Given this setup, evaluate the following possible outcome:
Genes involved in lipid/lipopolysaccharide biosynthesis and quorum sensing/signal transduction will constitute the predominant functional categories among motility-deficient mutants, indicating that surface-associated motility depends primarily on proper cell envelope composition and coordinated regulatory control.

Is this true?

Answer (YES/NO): NO